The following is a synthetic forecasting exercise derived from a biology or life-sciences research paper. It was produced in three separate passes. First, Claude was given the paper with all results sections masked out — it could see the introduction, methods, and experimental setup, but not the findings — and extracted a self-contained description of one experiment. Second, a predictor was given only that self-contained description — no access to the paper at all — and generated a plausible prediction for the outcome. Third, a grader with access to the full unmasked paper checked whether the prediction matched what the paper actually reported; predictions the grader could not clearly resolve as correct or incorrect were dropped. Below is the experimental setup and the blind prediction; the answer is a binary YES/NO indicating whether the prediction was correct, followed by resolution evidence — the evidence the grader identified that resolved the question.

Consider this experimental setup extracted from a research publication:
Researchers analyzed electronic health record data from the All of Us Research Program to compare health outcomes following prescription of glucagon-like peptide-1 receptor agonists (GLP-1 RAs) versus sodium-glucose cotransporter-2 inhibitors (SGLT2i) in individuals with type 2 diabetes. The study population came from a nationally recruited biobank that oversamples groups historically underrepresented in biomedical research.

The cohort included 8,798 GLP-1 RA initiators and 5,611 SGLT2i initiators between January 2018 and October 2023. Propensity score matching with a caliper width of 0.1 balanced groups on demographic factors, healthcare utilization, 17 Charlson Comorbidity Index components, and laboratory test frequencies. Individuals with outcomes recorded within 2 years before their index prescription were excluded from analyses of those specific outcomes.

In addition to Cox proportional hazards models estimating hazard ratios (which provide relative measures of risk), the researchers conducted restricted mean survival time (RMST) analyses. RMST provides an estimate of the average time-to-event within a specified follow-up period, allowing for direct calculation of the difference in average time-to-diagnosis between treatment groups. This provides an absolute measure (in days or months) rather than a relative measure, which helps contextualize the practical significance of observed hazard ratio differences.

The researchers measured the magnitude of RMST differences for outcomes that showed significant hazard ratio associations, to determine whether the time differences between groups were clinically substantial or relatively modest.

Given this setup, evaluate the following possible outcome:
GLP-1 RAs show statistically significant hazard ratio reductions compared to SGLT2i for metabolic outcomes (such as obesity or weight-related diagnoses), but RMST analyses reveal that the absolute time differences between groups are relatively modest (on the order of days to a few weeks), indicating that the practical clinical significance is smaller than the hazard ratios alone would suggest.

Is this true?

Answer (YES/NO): NO